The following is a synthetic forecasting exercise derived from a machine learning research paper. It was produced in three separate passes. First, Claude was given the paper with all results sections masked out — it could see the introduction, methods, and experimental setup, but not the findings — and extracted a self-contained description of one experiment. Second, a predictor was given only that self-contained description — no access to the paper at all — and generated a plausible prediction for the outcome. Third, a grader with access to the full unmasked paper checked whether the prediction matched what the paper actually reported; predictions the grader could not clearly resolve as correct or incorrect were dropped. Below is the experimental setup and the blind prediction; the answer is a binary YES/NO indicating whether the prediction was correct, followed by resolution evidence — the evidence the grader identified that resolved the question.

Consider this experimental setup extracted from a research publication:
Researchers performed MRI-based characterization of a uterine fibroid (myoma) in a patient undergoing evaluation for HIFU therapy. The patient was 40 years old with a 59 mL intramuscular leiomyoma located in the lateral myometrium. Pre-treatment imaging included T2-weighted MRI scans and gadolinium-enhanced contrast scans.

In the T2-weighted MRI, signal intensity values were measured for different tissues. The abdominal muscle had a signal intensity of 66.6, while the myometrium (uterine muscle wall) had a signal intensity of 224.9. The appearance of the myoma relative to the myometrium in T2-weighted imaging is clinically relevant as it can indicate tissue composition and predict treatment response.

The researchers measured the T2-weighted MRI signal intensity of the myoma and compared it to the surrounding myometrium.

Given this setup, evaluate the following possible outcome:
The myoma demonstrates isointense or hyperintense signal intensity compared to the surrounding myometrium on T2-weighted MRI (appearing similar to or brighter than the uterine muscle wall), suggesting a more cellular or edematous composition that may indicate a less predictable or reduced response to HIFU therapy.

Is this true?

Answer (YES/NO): NO